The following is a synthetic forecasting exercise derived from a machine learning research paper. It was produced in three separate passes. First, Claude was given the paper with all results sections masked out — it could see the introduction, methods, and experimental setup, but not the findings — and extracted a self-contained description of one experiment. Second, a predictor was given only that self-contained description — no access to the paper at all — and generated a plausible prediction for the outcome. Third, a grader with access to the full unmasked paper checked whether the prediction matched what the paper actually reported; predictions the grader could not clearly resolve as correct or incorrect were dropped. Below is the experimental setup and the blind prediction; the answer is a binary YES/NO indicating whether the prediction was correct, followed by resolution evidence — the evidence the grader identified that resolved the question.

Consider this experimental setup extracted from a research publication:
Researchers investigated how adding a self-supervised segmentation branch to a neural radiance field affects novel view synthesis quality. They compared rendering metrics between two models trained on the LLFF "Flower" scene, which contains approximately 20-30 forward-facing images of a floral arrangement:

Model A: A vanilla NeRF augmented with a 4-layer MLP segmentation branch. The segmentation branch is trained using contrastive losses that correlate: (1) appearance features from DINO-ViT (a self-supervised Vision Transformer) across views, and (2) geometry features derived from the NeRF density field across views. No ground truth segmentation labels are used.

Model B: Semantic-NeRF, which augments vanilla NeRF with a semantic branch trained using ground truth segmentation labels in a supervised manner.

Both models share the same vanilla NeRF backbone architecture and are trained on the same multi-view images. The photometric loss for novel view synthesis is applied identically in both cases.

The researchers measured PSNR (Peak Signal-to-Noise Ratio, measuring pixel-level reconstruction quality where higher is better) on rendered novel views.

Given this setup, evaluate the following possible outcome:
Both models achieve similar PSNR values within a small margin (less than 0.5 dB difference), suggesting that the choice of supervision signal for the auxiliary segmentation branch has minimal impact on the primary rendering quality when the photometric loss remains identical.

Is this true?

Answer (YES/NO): YES